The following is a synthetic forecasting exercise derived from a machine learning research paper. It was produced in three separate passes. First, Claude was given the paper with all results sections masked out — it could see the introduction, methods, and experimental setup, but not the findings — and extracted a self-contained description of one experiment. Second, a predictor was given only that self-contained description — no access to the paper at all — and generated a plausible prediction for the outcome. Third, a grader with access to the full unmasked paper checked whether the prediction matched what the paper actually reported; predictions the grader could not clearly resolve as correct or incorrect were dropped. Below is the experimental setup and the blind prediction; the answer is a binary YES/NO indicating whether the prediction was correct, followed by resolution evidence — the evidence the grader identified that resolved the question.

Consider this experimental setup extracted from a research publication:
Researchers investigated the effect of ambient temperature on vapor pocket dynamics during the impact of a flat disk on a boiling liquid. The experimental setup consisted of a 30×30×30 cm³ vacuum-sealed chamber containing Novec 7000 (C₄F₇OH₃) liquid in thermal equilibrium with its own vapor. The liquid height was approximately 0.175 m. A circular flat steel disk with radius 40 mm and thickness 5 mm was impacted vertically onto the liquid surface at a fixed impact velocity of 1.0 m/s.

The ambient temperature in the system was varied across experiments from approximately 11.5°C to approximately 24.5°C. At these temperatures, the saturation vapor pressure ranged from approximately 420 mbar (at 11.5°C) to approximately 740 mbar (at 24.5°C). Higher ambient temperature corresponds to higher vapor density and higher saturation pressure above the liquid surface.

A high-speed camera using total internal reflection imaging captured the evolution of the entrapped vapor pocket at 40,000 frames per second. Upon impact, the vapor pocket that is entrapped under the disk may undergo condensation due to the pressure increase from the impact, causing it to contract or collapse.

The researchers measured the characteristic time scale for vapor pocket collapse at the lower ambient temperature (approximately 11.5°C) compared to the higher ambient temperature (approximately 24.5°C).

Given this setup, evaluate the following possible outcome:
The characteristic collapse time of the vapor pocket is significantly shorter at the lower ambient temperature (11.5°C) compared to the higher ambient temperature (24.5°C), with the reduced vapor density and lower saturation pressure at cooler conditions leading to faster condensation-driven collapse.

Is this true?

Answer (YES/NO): YES